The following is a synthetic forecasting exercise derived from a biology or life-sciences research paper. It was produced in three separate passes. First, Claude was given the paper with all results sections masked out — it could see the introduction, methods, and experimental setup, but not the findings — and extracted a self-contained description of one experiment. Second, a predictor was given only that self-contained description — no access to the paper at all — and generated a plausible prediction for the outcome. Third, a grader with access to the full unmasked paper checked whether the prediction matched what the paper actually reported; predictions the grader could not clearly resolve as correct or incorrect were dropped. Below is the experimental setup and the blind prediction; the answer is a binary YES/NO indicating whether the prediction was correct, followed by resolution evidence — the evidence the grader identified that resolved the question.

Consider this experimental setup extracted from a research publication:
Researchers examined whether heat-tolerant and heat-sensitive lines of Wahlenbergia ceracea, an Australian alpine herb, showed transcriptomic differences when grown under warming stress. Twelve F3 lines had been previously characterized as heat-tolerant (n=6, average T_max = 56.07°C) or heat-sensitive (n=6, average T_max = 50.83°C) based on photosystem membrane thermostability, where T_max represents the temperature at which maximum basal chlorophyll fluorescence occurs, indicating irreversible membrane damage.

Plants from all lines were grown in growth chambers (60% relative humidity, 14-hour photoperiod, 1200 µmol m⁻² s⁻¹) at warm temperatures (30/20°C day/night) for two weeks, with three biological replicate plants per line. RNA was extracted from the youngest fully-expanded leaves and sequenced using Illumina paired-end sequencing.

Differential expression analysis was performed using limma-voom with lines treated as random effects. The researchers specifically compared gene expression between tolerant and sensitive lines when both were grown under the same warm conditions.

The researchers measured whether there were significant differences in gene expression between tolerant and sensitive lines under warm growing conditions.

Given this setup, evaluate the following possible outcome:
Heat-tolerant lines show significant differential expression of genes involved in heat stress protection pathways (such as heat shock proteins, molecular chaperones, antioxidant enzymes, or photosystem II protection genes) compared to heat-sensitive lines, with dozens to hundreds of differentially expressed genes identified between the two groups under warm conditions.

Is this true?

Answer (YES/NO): NO